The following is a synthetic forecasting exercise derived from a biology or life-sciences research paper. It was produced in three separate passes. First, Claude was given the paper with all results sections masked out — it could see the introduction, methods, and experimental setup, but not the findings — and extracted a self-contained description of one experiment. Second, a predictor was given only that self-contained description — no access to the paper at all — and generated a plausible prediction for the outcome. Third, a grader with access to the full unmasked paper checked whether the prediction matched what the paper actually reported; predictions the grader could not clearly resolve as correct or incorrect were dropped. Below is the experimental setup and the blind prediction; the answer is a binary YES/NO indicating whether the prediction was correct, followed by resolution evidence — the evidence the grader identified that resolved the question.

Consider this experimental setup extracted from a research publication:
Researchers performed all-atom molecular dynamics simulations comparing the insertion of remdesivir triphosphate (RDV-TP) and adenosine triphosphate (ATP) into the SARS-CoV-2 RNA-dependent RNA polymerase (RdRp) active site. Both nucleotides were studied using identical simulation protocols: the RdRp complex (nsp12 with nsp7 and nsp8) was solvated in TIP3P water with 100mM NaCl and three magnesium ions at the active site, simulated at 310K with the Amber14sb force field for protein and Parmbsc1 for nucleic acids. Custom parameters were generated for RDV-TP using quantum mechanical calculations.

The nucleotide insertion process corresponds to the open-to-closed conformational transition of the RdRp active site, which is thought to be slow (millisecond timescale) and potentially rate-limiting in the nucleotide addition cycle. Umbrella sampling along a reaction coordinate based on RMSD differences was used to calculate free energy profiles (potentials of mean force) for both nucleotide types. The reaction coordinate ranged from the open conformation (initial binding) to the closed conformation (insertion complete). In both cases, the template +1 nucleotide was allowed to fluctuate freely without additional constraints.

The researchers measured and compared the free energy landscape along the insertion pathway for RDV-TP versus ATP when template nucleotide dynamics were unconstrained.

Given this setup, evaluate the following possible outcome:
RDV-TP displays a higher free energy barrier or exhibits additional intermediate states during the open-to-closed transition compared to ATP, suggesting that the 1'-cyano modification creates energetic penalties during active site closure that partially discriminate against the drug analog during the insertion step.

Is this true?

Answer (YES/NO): NO